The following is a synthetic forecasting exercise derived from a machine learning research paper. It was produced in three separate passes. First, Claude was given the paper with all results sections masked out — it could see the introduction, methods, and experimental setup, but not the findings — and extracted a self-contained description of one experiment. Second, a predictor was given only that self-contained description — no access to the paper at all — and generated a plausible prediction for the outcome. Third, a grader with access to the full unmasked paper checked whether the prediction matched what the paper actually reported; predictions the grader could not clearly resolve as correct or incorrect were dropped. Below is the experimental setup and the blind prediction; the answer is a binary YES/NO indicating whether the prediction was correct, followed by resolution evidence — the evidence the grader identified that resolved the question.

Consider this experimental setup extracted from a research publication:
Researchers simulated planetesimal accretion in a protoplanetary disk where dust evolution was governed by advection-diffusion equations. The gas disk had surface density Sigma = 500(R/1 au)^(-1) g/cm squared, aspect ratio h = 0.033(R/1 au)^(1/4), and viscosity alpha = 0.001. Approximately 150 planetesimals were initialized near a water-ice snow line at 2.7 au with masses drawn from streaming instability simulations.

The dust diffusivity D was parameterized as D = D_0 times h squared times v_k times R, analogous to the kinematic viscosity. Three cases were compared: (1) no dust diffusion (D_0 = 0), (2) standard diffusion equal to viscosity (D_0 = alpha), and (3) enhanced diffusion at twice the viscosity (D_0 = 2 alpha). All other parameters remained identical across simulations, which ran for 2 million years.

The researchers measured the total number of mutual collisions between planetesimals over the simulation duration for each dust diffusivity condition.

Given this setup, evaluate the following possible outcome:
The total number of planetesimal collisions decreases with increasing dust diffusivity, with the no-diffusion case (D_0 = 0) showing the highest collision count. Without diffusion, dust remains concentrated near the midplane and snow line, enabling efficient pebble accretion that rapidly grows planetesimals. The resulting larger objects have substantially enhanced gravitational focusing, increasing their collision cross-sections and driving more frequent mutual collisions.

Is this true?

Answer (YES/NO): NO